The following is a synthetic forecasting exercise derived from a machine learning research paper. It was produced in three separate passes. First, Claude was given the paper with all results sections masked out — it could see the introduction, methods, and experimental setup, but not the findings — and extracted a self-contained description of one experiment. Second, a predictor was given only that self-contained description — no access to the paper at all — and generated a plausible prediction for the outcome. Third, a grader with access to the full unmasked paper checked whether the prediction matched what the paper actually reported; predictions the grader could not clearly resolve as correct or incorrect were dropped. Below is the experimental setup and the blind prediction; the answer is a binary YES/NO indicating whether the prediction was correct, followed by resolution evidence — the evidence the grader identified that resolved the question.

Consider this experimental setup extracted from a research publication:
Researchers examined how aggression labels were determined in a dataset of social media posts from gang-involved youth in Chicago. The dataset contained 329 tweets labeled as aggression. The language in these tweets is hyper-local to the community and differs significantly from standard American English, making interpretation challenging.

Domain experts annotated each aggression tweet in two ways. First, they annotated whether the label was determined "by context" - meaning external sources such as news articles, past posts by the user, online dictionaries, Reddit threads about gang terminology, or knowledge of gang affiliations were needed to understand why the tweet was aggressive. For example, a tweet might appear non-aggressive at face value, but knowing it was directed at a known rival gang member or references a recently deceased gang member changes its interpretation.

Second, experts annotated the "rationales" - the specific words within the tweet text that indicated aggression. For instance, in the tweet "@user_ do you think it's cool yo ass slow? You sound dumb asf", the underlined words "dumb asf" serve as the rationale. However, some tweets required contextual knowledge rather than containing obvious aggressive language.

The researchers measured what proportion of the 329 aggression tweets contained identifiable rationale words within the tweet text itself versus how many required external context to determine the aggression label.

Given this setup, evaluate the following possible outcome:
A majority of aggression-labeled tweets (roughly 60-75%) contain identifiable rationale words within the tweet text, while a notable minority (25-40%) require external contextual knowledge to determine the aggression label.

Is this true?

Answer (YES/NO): NO